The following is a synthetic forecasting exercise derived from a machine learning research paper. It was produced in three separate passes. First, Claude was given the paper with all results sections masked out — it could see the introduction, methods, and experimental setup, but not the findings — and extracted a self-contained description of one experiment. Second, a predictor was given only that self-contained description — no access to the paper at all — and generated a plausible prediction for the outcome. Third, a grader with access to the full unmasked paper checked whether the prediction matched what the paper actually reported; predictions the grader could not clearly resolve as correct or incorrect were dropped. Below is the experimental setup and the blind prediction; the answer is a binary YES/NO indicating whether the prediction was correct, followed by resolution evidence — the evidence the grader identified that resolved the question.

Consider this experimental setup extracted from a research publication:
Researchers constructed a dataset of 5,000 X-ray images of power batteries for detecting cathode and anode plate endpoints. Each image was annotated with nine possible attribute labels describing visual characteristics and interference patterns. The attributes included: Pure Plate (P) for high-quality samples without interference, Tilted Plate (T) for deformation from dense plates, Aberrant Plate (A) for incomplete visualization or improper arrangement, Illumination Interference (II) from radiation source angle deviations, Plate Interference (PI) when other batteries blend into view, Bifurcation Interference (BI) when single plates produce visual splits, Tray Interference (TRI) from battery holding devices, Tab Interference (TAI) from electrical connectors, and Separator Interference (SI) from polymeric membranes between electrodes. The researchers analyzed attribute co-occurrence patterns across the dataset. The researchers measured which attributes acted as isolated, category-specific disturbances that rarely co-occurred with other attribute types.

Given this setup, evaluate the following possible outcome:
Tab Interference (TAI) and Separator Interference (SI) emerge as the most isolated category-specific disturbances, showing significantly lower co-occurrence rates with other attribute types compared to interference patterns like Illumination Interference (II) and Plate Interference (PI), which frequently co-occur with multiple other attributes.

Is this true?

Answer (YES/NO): NO